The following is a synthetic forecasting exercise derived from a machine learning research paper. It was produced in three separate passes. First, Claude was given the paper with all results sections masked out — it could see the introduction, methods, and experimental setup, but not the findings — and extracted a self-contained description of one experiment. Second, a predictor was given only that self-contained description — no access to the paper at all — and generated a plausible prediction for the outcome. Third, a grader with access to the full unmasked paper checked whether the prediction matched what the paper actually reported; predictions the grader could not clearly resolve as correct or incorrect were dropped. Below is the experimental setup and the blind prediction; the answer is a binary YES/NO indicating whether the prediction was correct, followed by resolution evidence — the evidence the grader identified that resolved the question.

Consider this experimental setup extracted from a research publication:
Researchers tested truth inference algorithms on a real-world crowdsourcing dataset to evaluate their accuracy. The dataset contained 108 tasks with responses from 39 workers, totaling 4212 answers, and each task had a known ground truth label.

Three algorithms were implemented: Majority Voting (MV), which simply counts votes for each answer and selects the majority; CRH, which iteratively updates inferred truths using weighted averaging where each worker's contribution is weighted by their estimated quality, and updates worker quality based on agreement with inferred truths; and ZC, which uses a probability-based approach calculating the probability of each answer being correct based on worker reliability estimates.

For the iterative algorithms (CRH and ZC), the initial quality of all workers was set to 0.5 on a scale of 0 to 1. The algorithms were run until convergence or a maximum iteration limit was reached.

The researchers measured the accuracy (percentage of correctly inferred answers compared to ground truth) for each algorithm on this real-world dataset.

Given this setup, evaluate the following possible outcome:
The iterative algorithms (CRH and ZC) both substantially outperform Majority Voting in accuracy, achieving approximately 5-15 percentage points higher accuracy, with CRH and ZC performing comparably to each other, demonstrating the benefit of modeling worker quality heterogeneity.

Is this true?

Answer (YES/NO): NO